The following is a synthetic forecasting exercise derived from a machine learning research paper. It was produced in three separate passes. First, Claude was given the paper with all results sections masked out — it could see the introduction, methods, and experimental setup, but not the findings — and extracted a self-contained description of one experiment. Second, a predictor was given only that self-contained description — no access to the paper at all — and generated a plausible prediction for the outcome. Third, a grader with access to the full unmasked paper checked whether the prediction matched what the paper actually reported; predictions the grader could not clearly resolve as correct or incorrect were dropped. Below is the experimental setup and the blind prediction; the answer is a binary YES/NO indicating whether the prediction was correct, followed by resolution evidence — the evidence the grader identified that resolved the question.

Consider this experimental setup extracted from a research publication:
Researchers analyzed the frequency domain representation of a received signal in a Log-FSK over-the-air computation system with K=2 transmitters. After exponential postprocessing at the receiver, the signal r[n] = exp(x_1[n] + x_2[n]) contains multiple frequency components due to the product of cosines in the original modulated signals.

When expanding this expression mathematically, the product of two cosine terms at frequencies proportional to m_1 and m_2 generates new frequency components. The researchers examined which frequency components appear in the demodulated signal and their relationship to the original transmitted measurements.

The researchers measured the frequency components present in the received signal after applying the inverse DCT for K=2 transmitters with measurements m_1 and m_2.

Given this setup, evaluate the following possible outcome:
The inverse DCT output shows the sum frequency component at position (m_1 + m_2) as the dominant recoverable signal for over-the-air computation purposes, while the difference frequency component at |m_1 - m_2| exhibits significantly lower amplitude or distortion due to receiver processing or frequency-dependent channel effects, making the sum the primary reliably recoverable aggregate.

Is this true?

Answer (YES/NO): NO